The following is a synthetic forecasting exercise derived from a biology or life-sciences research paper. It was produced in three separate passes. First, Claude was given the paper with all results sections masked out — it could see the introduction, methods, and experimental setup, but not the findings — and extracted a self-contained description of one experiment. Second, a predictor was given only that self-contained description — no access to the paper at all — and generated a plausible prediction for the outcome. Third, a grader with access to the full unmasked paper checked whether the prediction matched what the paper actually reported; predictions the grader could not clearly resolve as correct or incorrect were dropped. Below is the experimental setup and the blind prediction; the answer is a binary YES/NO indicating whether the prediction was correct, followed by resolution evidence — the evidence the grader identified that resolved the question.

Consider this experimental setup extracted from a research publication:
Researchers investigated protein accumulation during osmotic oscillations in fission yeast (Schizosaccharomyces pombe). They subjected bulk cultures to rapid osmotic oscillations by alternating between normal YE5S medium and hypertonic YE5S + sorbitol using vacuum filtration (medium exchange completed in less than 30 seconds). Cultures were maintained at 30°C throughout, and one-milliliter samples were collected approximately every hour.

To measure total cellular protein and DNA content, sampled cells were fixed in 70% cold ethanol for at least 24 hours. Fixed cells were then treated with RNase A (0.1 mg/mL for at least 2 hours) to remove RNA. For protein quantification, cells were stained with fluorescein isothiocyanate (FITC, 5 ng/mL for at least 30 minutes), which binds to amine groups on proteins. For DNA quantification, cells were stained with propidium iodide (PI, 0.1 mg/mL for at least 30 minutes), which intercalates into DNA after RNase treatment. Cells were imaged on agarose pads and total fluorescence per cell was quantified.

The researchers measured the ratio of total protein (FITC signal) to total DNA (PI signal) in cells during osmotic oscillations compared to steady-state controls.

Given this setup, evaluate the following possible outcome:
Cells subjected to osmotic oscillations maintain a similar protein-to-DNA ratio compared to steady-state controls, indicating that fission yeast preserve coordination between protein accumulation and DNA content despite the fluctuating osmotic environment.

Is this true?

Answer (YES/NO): NO